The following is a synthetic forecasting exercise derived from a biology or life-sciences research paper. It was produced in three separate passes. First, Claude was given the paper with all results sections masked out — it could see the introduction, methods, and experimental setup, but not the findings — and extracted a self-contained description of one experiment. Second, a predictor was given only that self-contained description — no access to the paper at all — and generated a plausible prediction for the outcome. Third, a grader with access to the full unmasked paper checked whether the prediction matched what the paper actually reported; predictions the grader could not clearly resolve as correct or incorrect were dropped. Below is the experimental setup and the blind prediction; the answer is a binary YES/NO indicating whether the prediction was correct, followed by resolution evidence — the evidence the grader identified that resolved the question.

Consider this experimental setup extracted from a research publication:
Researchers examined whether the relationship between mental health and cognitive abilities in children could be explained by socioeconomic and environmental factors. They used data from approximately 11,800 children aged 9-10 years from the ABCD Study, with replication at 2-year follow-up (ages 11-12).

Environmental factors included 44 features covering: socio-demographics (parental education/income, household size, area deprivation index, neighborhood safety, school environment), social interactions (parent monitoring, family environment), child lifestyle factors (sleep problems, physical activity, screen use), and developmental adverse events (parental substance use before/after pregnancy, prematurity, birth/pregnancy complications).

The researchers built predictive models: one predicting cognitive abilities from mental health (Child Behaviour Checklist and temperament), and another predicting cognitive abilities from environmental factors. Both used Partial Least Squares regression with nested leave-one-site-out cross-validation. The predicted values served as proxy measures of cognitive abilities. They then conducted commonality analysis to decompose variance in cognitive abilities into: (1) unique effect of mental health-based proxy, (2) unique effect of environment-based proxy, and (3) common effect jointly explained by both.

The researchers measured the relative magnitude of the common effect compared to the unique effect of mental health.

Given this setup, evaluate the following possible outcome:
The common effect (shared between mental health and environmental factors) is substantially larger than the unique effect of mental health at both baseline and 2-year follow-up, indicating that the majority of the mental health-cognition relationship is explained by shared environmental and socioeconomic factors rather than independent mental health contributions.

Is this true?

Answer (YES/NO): YES